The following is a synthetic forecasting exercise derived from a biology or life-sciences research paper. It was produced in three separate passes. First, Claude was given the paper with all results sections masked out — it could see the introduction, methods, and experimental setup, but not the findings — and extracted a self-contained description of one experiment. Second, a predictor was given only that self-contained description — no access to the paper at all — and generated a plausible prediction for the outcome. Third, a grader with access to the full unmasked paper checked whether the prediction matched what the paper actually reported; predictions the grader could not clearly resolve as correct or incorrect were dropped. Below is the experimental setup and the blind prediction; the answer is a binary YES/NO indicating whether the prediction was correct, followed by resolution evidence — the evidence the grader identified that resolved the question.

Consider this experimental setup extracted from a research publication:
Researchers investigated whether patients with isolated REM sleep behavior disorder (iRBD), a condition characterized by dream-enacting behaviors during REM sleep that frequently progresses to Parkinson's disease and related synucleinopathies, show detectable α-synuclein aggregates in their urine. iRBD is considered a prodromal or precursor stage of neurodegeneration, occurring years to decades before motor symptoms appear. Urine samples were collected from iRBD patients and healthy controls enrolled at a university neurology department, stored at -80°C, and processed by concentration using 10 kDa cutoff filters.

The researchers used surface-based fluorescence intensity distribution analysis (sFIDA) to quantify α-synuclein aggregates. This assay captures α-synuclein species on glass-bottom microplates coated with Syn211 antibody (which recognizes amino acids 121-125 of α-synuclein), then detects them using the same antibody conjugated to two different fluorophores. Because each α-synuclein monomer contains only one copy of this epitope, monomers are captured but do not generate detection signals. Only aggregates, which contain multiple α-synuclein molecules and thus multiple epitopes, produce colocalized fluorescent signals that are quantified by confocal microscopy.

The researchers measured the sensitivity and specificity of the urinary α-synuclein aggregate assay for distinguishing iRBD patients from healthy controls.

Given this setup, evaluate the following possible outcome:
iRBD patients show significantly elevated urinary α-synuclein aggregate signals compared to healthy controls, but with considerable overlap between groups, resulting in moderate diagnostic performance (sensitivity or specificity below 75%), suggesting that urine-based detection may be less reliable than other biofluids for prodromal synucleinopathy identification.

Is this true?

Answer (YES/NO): YES